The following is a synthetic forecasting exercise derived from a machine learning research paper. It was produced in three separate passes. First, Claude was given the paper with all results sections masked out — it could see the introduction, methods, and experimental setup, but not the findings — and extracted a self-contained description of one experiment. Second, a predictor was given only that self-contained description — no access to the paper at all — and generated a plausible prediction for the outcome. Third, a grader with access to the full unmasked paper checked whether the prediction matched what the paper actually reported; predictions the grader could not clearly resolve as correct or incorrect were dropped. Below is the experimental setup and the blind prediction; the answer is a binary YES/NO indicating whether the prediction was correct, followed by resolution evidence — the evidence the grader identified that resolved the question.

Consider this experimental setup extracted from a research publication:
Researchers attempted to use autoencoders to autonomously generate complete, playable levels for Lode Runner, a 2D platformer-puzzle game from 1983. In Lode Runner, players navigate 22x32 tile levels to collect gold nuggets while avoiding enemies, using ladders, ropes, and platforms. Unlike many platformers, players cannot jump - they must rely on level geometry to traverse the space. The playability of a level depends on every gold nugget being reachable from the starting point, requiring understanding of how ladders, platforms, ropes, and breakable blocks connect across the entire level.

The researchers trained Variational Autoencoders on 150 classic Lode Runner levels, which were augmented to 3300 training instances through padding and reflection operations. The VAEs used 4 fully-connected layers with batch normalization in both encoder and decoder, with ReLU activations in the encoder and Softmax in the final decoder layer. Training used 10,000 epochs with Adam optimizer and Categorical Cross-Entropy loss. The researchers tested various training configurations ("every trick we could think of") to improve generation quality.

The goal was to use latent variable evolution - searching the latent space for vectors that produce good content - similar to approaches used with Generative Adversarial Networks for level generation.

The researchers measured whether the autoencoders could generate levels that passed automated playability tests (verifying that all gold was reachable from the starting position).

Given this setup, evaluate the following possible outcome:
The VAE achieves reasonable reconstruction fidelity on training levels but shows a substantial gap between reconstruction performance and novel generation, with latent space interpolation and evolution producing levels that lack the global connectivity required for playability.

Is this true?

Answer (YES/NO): NO